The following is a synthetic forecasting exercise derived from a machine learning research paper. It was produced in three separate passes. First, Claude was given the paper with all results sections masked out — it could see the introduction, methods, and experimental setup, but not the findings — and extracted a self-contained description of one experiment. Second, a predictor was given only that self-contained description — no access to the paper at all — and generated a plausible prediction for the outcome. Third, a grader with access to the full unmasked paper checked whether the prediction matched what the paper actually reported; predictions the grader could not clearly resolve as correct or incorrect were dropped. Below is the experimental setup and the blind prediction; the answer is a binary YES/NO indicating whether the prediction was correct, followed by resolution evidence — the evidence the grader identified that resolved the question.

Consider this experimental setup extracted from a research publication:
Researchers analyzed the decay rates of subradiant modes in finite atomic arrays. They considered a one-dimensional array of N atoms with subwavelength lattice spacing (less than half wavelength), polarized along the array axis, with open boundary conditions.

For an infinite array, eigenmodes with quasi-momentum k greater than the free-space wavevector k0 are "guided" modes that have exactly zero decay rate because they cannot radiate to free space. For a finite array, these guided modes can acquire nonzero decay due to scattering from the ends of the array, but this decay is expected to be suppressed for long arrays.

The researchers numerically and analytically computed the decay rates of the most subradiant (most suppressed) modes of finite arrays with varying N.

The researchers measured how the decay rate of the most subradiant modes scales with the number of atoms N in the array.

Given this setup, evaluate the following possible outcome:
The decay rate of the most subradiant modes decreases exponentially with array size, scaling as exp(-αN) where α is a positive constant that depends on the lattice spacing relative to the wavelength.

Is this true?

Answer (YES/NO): NO